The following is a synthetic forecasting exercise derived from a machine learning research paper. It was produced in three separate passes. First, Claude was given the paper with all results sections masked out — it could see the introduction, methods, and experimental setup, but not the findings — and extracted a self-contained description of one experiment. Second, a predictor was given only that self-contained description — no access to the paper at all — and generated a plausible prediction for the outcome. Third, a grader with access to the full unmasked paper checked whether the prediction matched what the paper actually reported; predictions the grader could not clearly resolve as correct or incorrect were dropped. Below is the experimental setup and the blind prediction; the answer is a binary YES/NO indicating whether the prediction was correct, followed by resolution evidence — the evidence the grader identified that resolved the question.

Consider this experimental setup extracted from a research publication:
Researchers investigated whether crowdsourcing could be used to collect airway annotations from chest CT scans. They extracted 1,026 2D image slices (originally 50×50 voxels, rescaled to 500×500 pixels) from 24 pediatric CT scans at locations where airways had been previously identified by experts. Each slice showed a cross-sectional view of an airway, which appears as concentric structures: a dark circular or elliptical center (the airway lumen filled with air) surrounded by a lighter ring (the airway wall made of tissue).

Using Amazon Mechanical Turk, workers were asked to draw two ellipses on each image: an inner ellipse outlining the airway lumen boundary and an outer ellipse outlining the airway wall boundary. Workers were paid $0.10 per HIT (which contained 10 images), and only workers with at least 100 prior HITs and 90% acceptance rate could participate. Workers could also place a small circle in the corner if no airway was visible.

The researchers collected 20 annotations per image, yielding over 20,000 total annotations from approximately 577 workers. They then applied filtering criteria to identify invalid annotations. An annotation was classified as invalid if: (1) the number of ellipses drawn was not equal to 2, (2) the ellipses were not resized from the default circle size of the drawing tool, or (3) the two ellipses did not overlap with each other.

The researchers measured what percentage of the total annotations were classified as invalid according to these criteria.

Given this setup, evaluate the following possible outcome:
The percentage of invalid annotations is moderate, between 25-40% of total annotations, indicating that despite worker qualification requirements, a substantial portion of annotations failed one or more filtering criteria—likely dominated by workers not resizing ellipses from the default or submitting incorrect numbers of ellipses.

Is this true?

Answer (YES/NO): NO